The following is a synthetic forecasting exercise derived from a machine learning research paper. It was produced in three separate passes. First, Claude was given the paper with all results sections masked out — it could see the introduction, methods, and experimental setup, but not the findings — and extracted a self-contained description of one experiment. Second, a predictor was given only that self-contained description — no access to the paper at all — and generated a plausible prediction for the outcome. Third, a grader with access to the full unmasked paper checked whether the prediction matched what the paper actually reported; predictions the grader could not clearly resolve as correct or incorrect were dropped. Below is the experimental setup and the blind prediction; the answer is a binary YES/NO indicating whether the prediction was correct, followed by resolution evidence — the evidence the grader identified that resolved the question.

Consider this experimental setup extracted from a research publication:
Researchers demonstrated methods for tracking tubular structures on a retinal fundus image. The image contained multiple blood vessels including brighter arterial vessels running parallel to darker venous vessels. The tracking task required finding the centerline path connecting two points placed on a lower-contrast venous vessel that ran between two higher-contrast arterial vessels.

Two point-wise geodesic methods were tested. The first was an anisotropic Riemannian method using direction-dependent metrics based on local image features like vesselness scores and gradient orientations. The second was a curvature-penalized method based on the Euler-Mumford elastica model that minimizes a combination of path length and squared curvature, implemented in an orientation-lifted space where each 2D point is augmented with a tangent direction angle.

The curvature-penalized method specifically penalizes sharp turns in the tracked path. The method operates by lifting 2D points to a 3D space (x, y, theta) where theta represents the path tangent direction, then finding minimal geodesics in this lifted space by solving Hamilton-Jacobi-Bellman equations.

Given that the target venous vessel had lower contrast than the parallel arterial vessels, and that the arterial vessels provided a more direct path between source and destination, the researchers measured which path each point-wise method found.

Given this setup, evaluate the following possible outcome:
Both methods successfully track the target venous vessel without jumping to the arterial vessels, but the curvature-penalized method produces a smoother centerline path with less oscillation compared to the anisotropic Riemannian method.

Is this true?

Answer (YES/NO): NO